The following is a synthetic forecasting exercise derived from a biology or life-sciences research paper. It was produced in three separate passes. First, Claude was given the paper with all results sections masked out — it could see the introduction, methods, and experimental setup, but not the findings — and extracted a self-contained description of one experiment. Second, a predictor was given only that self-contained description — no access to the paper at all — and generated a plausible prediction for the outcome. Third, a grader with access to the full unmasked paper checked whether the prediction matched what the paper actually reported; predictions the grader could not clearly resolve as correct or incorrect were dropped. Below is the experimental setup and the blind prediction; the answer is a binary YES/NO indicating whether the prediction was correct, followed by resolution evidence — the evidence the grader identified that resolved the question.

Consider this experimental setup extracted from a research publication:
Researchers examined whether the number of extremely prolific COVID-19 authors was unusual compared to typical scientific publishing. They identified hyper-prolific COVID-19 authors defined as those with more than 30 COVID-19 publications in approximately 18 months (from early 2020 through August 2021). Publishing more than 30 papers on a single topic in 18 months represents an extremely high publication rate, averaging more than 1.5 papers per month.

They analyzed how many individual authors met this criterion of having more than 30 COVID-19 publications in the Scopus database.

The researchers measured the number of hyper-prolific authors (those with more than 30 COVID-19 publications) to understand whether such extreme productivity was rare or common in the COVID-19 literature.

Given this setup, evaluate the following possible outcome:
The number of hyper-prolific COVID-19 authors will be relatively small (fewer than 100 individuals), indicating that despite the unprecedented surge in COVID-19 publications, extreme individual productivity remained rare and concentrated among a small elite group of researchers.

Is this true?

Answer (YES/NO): NO